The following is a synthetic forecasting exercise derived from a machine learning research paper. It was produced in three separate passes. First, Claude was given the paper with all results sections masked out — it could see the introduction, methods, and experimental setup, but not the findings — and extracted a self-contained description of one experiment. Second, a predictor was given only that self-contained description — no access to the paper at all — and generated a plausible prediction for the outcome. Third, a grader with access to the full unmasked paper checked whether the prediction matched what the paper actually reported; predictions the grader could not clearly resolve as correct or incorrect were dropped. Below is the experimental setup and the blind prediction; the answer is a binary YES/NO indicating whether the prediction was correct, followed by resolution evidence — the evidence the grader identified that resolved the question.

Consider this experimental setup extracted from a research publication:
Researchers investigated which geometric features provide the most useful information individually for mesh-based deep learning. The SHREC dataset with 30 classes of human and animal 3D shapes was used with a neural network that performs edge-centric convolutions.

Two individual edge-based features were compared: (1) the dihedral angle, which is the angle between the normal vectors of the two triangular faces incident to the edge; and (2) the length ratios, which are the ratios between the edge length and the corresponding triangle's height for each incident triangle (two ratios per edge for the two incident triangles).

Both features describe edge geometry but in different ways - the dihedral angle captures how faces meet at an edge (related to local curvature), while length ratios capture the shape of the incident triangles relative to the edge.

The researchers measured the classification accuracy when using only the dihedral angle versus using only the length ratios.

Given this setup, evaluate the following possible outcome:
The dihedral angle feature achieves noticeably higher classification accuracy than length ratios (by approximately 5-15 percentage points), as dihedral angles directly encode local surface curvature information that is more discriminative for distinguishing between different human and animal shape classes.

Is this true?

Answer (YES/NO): NO